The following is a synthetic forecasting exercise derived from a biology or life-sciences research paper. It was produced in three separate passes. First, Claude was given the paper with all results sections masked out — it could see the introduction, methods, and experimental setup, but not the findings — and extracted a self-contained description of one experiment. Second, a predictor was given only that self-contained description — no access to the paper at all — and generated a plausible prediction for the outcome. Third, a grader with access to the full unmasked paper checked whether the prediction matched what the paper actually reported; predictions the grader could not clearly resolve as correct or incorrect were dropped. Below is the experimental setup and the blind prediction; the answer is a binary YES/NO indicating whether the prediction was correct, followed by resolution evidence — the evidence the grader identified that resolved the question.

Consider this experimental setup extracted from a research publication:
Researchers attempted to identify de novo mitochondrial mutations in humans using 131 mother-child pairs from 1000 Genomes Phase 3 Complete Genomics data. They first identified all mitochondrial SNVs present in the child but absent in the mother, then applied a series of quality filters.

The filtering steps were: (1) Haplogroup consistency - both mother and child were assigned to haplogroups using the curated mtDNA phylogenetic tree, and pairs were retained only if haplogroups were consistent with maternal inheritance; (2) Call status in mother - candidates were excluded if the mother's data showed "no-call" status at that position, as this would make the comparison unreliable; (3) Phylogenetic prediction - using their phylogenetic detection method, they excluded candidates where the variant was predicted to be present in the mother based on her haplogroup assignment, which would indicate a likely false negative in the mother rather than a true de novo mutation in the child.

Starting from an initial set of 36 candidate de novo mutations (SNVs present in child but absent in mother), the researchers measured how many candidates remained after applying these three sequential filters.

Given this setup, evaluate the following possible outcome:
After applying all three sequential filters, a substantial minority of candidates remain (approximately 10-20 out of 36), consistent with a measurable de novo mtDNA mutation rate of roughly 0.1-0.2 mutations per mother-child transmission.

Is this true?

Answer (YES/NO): YES